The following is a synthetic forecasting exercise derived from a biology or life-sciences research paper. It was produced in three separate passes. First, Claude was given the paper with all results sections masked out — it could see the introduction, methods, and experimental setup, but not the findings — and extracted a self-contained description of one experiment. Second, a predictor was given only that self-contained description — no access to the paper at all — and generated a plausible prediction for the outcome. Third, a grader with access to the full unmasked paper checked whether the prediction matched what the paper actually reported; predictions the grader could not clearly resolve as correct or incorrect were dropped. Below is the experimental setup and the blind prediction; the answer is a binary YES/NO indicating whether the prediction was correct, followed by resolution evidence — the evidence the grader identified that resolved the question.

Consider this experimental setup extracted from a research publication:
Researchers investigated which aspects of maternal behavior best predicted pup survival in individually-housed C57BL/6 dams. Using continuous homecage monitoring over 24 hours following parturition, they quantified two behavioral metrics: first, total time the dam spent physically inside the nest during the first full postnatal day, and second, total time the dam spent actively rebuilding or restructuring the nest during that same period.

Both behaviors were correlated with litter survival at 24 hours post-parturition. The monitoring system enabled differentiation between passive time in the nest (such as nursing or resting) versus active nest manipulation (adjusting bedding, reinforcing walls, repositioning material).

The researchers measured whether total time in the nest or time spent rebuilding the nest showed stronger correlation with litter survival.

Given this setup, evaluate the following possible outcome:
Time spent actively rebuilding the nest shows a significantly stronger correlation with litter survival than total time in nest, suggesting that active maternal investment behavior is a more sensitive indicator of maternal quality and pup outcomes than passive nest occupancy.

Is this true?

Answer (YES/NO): YES